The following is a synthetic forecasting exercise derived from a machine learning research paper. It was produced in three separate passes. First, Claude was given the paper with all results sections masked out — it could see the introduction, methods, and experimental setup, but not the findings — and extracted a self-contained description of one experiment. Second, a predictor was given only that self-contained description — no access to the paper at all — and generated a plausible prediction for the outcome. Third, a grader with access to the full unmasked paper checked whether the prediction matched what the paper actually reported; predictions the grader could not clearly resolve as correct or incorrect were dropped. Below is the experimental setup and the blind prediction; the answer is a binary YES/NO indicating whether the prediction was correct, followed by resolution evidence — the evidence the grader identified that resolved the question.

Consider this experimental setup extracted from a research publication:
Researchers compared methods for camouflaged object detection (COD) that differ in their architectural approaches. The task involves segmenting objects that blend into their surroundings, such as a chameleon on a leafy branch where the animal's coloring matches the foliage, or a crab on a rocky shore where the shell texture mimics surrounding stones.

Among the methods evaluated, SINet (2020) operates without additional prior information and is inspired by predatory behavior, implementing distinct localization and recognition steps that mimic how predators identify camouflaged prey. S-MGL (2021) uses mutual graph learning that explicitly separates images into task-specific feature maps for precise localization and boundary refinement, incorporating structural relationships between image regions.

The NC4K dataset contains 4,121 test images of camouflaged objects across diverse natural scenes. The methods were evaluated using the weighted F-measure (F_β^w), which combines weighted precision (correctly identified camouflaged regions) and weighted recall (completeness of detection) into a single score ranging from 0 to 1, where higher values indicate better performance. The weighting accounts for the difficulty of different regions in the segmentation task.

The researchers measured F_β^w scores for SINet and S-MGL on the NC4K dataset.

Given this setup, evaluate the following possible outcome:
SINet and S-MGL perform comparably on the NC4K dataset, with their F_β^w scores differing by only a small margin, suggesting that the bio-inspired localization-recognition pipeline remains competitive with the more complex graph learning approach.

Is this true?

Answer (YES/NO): YES